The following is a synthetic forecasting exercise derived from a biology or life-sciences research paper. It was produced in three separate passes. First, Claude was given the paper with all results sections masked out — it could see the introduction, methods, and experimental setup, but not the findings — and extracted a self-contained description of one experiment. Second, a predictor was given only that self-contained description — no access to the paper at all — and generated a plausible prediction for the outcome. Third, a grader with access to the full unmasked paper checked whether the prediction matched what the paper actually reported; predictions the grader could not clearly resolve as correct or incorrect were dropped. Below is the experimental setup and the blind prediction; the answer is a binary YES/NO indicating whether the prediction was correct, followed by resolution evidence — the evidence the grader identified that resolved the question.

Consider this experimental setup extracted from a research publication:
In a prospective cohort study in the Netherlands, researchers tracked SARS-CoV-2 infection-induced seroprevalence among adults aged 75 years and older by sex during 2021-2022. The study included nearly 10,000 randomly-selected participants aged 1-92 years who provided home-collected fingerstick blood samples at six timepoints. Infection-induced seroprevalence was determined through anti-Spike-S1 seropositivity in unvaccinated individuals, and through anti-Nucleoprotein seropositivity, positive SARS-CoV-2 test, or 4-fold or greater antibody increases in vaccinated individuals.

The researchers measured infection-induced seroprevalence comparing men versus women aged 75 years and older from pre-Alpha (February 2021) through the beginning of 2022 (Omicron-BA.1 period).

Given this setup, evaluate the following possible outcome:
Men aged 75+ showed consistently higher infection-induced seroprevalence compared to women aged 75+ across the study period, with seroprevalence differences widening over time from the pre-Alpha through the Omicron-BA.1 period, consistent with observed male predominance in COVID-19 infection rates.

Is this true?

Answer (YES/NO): NO